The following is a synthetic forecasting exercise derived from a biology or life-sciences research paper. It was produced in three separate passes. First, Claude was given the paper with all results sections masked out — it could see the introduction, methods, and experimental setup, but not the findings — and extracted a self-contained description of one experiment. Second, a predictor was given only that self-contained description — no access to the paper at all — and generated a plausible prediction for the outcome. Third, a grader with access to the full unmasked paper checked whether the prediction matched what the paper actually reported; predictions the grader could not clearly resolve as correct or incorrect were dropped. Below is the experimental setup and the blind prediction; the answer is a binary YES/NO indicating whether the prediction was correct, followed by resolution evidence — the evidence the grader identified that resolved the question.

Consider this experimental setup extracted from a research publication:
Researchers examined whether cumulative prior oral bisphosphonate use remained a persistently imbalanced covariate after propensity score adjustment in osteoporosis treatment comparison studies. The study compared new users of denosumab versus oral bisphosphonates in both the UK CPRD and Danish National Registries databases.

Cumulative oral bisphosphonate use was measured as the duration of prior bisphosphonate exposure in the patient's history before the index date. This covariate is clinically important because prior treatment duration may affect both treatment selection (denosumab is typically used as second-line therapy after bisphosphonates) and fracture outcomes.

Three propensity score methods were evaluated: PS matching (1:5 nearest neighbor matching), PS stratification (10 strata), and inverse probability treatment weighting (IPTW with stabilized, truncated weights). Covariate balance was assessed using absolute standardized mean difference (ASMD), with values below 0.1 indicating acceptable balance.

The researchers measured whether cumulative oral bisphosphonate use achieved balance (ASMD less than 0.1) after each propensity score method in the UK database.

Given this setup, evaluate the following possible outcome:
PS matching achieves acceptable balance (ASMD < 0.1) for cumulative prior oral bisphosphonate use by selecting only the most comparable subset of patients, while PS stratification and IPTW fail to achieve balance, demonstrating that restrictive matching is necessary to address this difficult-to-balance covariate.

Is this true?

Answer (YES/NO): NO